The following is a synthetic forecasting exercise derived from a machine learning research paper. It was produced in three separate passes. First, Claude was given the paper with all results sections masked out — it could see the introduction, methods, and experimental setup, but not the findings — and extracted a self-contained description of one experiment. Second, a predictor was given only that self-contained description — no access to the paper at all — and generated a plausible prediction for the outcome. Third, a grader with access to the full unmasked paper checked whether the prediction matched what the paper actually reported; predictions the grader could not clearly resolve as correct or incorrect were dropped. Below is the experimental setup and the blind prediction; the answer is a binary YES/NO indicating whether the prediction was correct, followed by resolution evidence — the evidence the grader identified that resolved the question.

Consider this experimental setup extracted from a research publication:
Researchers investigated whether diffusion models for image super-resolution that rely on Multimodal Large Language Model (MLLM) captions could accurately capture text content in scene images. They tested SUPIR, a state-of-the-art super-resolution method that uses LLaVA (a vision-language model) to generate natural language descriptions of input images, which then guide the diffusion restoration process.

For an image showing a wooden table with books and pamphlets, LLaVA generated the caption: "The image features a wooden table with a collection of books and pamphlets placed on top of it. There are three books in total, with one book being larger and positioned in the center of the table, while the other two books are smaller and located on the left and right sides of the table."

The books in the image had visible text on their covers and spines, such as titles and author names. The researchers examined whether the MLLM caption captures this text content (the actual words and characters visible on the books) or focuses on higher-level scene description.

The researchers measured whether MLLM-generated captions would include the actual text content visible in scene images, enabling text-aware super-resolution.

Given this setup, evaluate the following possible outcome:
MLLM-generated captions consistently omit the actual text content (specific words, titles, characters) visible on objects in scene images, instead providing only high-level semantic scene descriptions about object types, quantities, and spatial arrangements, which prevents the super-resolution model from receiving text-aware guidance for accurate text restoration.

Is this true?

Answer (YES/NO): YES